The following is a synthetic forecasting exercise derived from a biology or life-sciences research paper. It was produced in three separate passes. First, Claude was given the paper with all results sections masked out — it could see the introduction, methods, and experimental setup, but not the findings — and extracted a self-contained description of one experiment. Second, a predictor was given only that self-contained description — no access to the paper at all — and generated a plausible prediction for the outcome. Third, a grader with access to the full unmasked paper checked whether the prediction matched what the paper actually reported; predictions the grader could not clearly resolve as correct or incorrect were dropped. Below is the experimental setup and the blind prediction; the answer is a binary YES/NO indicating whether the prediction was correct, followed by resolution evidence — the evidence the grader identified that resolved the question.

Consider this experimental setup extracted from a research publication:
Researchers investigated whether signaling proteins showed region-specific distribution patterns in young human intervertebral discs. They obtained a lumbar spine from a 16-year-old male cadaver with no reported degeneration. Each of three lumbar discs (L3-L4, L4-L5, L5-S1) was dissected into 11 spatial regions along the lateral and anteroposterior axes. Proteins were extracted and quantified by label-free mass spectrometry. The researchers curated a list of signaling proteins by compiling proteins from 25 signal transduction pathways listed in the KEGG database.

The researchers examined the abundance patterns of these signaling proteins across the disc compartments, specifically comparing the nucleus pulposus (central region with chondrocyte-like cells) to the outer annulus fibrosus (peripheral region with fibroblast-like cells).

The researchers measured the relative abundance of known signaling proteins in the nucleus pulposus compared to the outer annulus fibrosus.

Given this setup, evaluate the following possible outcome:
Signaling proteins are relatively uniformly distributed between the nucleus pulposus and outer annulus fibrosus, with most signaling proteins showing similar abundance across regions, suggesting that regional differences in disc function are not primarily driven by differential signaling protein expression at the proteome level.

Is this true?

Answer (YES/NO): NO